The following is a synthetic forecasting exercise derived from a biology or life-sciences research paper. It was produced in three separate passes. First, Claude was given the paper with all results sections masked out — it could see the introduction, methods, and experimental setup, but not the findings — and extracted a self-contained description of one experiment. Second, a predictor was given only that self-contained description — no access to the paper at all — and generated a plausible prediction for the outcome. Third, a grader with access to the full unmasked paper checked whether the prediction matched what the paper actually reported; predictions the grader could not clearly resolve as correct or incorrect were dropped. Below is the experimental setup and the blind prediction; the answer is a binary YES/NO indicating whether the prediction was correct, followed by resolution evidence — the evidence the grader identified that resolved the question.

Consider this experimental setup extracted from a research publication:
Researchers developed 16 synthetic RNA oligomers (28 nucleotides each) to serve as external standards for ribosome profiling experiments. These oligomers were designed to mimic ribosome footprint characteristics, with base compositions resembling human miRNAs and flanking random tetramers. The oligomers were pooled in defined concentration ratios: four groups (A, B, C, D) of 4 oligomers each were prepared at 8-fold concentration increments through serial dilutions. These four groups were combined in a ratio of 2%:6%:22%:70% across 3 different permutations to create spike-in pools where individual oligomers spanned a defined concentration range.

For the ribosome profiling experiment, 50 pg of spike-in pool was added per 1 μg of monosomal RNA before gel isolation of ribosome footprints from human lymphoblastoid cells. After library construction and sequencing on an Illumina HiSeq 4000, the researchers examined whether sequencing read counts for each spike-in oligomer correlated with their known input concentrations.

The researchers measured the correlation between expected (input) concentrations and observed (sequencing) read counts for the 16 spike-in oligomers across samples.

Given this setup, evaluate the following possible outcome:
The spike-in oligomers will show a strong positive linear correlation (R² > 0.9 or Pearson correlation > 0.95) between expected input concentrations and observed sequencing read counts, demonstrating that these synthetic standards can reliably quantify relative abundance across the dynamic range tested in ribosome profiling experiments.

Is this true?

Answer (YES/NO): NO